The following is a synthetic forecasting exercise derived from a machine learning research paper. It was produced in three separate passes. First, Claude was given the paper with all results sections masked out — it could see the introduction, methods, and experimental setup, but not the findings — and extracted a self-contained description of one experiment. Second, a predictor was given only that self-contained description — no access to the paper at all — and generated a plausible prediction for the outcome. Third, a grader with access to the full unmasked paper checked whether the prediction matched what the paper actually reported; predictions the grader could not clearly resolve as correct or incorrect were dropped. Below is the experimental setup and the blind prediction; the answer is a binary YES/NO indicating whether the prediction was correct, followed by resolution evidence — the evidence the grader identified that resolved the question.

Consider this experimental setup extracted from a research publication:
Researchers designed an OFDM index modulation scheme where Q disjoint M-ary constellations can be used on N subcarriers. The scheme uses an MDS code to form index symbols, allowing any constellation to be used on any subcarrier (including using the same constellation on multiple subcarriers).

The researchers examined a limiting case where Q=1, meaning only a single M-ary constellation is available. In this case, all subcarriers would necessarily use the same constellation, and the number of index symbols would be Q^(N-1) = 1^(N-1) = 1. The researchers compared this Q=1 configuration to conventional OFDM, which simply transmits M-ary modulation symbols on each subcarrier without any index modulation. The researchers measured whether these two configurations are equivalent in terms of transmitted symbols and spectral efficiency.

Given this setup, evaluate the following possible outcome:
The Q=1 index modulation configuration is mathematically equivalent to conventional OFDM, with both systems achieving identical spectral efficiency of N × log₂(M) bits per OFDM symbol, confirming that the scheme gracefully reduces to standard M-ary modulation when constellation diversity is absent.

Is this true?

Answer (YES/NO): YES